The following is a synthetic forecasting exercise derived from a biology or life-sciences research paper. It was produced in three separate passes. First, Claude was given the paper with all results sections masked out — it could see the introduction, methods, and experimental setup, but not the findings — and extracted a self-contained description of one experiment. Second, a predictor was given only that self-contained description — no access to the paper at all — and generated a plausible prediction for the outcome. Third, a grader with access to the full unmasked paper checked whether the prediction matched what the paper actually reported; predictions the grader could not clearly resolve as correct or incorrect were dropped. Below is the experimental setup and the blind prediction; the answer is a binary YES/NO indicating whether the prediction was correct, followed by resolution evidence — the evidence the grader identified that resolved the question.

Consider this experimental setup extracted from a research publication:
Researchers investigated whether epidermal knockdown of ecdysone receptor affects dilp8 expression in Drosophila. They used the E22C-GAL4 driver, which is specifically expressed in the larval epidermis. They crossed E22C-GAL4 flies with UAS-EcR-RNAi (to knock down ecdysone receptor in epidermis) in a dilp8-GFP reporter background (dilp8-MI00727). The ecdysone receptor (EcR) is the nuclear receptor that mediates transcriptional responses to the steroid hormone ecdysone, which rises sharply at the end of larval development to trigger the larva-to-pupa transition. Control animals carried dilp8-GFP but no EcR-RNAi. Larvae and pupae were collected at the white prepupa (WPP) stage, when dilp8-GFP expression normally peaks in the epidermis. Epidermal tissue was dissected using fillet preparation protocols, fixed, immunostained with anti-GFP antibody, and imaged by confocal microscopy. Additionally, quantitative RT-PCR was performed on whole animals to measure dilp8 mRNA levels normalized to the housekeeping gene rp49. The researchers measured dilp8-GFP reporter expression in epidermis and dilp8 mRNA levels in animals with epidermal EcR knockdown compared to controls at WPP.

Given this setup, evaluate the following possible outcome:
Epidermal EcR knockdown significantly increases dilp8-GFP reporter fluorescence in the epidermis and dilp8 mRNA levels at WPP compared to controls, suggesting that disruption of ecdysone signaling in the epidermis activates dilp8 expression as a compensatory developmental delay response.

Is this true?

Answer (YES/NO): NO